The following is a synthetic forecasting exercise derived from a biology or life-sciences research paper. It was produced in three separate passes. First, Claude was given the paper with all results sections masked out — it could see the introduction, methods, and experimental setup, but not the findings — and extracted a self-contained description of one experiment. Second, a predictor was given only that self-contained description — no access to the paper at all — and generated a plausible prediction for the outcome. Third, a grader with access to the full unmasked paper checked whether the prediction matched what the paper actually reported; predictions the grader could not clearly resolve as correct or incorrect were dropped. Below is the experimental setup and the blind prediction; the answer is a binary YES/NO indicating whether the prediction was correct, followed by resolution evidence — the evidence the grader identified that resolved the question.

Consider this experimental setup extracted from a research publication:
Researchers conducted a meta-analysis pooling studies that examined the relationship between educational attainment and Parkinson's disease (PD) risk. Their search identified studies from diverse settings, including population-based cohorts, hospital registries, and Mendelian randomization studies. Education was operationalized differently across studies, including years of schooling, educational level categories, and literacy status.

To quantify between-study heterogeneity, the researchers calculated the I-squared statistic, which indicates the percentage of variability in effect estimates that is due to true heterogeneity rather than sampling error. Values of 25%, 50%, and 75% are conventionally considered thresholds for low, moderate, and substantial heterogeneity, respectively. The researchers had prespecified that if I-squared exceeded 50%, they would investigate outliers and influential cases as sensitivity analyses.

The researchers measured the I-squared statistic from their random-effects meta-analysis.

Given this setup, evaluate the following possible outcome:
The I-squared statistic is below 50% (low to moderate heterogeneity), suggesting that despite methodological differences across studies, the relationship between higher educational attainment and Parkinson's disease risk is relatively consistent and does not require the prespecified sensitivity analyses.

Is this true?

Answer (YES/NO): NO